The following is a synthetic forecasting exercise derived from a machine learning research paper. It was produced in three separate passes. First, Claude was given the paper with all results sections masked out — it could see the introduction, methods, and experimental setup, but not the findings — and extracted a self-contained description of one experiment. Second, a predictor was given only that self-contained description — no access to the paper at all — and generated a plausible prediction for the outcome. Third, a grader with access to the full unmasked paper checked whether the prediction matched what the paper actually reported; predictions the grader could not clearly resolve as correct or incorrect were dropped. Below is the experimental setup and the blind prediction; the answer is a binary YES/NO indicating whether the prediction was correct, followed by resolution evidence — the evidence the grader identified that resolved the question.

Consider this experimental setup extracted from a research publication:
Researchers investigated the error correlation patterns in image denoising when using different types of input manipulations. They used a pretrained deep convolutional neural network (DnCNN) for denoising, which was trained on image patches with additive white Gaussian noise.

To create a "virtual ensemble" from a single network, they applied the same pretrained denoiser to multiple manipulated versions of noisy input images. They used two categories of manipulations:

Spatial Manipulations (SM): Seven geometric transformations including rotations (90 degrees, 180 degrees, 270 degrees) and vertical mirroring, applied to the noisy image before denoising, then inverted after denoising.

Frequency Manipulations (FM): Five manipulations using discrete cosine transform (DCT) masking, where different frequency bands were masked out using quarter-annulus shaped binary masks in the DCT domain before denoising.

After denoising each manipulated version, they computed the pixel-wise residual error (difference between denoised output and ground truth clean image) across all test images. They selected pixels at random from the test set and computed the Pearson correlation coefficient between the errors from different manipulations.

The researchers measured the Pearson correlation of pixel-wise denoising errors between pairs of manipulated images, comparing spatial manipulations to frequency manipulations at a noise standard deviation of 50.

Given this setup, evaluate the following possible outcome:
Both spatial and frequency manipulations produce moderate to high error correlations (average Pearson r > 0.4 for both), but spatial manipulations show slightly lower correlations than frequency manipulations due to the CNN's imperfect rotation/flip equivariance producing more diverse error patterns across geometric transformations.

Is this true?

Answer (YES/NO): NO